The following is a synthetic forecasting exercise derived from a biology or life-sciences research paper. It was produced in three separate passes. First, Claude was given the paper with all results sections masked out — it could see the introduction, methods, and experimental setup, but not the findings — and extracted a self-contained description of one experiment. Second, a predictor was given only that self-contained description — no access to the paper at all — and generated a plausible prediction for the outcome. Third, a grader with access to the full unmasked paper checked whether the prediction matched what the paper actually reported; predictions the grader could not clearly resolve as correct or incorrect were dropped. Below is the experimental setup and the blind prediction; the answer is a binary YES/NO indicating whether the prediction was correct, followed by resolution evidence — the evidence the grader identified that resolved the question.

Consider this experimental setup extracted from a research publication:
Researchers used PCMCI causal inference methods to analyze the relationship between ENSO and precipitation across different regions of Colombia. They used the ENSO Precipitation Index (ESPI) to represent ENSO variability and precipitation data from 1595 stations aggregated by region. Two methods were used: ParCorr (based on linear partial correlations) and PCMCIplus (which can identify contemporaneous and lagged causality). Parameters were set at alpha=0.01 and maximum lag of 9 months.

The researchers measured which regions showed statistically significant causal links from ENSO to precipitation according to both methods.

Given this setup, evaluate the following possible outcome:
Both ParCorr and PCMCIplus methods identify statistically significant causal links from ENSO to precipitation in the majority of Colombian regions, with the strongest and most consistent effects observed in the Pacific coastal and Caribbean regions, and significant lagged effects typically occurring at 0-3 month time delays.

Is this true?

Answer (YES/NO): NO